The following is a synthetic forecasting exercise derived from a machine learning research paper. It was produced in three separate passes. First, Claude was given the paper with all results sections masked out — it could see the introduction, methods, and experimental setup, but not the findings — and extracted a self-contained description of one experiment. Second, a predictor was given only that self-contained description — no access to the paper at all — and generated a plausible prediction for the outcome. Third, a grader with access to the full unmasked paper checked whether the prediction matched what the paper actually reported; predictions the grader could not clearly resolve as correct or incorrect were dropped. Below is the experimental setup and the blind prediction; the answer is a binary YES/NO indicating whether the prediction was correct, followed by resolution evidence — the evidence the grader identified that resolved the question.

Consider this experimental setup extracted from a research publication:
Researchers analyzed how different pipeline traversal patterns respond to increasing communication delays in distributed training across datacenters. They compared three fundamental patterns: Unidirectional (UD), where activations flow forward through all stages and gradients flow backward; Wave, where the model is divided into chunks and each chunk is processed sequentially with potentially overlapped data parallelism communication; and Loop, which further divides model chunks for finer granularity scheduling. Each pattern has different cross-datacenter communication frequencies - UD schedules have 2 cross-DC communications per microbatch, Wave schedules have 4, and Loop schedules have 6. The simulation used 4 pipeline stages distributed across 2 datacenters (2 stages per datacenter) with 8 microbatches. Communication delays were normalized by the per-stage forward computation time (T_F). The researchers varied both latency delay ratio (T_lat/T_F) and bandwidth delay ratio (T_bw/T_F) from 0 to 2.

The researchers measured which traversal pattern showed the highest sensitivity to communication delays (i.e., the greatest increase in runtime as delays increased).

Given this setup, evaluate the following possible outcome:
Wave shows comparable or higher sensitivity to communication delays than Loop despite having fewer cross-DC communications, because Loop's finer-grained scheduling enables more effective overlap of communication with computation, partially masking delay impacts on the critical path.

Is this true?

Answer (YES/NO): NO